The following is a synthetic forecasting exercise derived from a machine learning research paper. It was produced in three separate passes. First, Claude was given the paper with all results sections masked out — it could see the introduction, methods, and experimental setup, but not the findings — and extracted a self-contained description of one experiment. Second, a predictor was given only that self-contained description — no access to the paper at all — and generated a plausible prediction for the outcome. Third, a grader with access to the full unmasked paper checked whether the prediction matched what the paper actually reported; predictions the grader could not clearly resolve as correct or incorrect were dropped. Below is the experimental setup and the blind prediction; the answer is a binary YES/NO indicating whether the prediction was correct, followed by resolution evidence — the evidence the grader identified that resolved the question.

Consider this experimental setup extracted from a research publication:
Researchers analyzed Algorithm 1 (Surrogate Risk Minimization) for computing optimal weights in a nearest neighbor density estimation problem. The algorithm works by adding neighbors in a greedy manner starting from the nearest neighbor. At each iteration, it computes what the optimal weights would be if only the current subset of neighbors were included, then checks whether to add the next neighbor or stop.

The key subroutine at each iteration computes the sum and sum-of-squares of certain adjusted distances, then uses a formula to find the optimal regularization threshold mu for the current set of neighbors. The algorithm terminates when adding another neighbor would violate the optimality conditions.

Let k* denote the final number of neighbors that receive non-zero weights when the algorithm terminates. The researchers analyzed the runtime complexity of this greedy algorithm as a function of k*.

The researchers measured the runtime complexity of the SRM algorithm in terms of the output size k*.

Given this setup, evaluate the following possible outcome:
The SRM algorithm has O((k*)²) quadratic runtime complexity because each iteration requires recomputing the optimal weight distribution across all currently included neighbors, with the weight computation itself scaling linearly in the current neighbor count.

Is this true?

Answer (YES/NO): NO